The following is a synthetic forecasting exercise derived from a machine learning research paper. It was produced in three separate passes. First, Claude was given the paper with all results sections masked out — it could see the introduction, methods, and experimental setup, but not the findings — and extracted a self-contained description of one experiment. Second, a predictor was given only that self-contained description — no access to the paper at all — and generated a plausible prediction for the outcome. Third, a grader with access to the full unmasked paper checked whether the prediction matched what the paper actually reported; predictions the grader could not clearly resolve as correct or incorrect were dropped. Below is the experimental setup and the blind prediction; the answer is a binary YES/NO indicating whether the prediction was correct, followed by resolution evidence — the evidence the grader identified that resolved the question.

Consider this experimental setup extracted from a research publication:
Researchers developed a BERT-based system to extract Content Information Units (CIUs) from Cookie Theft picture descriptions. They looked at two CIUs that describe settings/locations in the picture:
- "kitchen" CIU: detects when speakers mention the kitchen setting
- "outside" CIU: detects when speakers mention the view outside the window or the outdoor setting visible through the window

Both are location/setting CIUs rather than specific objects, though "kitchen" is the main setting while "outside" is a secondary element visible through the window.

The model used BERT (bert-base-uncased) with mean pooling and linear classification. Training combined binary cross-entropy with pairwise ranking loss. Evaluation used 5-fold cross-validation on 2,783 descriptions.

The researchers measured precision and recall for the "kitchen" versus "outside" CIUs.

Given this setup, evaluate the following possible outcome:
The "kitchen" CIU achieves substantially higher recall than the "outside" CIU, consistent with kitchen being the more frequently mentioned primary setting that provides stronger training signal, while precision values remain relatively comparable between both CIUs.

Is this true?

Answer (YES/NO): NO